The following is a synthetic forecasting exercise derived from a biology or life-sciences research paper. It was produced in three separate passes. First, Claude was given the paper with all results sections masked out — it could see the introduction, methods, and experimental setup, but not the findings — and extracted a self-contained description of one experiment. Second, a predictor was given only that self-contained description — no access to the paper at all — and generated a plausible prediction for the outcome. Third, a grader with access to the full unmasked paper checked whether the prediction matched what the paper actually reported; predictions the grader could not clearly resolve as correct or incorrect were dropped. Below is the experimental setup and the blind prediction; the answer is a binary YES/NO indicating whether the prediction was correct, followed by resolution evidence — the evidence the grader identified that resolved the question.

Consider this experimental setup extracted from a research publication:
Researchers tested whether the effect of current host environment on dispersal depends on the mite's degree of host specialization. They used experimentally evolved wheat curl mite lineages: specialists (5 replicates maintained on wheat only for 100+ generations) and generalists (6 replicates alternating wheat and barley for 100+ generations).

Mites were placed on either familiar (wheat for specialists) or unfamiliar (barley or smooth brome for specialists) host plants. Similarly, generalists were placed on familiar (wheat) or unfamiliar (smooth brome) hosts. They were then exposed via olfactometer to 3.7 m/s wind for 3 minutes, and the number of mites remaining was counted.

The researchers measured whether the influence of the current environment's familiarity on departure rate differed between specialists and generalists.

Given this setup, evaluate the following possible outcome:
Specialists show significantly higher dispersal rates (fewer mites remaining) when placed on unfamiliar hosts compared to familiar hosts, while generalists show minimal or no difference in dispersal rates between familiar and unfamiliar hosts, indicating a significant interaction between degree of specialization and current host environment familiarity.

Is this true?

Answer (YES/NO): YES